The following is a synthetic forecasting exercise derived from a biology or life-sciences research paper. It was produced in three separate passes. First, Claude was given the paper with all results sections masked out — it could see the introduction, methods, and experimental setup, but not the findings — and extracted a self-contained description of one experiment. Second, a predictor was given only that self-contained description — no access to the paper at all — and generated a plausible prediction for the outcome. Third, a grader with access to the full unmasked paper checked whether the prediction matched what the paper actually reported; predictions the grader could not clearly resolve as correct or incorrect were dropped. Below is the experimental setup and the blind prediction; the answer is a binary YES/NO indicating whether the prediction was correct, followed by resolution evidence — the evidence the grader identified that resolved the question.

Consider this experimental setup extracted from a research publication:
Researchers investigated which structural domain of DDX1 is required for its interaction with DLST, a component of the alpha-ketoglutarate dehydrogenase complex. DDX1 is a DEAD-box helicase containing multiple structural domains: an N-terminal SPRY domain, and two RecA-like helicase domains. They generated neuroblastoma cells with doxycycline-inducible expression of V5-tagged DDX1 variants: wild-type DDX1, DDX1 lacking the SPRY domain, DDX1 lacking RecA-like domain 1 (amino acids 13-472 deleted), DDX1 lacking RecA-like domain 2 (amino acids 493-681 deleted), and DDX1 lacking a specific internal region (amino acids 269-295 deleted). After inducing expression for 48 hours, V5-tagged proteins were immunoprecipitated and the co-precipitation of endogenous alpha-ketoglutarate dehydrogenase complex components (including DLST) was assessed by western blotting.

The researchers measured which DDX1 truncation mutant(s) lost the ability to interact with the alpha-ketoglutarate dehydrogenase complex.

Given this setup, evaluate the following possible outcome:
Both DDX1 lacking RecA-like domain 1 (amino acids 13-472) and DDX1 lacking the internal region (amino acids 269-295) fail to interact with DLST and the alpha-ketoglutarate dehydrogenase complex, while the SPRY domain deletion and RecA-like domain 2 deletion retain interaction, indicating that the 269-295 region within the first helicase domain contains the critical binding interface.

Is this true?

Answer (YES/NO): YES